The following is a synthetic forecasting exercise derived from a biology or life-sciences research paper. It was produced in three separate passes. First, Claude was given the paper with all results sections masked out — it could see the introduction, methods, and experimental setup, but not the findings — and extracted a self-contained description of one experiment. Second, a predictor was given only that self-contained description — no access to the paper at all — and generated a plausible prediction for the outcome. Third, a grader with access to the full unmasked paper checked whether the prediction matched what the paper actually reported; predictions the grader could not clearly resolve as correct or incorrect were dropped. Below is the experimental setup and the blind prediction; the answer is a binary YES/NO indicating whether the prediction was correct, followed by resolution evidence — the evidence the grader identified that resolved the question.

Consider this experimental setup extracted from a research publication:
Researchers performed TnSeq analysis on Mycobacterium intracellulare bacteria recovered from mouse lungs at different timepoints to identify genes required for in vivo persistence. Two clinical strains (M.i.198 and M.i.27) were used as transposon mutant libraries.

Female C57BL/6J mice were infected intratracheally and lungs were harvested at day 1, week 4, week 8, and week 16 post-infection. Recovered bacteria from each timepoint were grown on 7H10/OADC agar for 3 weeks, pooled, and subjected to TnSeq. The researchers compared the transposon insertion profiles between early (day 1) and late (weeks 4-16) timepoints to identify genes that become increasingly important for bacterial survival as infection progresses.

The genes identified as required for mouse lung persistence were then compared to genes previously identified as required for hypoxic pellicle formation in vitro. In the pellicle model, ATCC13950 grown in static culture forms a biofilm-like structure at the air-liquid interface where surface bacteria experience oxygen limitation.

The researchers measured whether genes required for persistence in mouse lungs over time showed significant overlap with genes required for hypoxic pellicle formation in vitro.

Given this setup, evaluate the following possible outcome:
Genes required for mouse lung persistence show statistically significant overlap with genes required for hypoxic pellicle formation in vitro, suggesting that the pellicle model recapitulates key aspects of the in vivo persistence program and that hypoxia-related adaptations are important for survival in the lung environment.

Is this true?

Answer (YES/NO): YES